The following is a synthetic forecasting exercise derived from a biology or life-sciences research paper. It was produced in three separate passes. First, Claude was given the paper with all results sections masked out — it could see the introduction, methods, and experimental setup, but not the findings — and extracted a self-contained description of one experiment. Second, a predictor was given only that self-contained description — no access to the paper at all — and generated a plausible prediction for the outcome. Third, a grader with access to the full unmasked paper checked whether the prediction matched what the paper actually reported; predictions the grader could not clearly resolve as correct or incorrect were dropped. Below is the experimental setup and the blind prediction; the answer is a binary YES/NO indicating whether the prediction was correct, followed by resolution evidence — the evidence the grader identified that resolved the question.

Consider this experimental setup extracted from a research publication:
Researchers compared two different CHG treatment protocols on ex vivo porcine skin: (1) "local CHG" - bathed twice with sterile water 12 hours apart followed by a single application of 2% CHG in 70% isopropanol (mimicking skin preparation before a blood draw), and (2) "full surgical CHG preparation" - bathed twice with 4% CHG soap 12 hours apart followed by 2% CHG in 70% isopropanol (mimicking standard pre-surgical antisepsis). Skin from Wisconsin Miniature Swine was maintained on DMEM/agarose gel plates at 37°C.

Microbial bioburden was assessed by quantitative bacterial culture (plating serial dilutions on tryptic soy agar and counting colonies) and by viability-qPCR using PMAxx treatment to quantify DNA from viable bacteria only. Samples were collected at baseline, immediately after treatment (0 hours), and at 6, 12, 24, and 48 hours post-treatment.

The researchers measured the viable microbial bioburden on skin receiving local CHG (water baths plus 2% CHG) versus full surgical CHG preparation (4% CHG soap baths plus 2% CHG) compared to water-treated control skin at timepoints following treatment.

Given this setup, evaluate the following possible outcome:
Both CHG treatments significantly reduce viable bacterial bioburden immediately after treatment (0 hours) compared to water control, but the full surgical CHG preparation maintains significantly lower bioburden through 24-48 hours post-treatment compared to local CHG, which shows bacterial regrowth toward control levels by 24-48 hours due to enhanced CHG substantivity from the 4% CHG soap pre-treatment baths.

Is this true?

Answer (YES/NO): NO